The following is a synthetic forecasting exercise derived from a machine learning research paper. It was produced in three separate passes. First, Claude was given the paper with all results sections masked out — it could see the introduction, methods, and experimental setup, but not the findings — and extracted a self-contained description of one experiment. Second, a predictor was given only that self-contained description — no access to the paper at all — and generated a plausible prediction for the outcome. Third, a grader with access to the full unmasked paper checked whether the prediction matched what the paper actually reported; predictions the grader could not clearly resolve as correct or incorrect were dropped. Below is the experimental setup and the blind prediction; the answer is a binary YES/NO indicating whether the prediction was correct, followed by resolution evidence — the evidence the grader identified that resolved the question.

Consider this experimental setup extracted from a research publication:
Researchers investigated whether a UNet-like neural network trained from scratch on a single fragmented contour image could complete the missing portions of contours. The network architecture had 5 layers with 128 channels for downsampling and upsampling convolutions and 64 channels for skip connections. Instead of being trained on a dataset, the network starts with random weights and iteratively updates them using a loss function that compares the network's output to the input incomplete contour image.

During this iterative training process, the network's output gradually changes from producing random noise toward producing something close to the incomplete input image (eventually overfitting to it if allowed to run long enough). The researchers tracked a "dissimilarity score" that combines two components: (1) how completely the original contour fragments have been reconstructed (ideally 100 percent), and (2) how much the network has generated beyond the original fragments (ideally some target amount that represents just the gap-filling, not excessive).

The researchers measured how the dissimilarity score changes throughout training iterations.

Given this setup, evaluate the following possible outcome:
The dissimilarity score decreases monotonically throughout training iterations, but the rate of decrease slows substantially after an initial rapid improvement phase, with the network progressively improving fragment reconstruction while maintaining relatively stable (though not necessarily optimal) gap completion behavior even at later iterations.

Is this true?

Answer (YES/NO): NO